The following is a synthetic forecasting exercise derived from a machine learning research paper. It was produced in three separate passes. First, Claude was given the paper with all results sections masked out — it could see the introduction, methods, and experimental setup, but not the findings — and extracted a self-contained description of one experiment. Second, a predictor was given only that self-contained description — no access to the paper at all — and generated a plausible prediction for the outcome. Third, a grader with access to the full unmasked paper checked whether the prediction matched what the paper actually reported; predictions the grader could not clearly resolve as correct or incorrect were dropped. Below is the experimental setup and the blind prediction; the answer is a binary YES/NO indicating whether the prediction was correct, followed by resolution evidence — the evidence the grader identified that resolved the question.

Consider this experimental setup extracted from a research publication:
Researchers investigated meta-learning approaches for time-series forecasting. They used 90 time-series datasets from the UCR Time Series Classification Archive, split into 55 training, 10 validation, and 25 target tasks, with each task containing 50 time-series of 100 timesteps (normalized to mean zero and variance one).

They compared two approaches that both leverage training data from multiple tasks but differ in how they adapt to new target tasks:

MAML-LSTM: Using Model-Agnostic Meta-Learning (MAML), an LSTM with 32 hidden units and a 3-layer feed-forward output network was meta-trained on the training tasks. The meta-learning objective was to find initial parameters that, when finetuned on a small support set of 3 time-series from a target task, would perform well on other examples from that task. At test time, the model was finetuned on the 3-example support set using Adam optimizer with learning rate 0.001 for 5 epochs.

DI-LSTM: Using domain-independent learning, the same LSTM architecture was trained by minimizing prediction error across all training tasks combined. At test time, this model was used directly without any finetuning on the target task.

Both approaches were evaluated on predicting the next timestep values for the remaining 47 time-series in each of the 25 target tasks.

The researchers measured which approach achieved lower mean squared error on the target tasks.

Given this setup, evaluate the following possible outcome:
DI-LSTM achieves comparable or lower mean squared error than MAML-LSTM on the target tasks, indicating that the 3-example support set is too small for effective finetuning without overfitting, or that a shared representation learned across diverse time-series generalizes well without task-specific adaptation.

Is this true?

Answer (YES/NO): YES